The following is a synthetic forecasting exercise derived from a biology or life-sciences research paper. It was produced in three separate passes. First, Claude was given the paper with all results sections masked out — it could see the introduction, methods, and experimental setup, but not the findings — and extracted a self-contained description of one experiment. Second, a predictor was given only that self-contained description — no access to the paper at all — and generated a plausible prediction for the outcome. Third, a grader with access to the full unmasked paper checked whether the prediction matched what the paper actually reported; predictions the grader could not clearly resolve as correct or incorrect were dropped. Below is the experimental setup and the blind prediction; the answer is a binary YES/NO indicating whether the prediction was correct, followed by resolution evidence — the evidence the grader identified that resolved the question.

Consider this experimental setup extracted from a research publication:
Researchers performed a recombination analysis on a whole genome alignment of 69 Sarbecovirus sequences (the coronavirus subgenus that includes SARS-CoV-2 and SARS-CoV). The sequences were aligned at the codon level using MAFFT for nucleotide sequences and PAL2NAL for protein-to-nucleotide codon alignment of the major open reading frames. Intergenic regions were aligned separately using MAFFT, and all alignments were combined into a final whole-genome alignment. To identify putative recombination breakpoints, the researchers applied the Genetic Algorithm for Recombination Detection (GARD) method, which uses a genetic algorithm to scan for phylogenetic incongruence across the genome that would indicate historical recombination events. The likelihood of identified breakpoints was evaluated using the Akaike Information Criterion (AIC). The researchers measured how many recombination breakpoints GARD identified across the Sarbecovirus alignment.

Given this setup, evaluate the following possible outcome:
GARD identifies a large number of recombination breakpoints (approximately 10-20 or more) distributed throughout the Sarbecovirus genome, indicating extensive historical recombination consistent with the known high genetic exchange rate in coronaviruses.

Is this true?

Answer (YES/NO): YES